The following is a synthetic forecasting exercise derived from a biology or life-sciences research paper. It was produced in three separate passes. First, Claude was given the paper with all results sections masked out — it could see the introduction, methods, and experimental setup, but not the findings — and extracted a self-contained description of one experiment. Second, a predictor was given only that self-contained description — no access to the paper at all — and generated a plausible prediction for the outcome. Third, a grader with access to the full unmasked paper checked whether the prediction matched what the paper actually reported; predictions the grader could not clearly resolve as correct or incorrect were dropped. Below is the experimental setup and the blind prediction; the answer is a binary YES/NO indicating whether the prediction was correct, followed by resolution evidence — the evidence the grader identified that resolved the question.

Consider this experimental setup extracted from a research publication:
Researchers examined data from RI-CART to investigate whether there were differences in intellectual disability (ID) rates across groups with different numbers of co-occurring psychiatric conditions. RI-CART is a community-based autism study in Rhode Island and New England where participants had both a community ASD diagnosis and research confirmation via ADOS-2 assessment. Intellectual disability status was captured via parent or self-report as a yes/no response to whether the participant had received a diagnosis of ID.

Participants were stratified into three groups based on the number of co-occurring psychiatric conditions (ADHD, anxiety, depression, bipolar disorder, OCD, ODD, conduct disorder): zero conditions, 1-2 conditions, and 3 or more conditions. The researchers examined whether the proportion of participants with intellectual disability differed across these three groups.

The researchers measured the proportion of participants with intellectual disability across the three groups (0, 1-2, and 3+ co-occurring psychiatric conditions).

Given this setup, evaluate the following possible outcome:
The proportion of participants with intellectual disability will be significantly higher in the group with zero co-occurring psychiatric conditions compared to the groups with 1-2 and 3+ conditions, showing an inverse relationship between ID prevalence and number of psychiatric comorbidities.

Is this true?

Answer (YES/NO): NO